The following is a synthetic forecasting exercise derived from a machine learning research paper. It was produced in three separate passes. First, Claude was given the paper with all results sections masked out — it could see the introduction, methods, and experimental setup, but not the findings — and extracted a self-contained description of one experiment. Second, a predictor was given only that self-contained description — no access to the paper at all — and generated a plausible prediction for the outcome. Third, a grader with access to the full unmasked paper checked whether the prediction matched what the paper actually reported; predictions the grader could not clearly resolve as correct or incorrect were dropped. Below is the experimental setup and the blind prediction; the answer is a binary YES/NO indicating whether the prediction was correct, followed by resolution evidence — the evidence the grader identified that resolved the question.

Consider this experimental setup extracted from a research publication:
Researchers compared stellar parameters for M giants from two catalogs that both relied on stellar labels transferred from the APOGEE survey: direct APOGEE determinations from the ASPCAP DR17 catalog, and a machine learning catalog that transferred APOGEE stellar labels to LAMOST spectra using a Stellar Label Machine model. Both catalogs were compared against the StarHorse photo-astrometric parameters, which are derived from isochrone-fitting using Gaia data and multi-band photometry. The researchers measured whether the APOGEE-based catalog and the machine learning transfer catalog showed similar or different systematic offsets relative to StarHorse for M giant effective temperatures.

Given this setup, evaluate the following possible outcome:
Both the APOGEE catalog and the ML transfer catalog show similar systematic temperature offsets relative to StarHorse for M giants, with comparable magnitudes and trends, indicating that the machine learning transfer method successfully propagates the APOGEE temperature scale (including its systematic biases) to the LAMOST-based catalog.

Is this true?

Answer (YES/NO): YES